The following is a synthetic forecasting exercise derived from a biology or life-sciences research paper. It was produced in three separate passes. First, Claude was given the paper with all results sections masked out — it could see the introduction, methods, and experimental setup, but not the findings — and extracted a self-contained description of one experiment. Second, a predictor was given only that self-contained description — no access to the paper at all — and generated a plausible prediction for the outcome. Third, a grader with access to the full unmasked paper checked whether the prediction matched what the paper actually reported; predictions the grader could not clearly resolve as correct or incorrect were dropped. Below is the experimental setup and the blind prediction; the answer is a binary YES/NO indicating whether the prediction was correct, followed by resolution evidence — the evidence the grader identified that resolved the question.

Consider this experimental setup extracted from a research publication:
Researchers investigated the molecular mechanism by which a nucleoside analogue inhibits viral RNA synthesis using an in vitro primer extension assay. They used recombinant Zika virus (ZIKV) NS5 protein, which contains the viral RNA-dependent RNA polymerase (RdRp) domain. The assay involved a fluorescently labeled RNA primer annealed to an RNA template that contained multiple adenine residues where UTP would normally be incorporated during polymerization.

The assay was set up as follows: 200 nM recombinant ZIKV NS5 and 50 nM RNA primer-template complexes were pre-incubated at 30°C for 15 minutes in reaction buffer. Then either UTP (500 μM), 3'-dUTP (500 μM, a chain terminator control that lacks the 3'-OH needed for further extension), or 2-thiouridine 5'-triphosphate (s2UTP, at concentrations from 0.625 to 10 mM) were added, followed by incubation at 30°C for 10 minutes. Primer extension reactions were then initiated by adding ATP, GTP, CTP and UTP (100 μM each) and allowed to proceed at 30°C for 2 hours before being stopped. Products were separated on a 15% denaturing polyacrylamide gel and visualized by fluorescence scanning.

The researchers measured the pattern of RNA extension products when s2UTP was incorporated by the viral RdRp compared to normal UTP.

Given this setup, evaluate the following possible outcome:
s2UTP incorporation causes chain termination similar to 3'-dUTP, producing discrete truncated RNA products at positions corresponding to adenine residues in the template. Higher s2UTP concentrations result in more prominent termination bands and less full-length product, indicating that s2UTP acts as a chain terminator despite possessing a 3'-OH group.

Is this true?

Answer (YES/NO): NO